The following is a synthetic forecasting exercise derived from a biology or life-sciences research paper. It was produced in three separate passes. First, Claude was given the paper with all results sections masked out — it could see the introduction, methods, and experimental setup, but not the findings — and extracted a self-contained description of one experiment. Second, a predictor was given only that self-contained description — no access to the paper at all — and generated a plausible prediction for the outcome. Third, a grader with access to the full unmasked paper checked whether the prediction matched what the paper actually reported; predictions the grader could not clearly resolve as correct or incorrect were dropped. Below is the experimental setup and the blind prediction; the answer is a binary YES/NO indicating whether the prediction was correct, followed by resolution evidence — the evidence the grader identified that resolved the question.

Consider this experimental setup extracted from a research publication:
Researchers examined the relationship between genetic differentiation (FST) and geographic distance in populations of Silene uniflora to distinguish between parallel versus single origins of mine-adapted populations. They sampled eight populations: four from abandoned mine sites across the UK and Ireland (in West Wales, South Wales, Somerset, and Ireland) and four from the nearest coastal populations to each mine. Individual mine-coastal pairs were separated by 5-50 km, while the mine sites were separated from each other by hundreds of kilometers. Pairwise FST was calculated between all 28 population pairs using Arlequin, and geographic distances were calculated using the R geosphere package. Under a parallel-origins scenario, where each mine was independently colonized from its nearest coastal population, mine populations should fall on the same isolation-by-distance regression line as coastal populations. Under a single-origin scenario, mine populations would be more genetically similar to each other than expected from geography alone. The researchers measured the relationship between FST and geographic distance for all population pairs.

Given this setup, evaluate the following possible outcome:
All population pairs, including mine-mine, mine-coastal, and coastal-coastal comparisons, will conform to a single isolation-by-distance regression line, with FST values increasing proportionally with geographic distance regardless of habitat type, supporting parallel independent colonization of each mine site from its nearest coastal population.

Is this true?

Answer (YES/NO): NO